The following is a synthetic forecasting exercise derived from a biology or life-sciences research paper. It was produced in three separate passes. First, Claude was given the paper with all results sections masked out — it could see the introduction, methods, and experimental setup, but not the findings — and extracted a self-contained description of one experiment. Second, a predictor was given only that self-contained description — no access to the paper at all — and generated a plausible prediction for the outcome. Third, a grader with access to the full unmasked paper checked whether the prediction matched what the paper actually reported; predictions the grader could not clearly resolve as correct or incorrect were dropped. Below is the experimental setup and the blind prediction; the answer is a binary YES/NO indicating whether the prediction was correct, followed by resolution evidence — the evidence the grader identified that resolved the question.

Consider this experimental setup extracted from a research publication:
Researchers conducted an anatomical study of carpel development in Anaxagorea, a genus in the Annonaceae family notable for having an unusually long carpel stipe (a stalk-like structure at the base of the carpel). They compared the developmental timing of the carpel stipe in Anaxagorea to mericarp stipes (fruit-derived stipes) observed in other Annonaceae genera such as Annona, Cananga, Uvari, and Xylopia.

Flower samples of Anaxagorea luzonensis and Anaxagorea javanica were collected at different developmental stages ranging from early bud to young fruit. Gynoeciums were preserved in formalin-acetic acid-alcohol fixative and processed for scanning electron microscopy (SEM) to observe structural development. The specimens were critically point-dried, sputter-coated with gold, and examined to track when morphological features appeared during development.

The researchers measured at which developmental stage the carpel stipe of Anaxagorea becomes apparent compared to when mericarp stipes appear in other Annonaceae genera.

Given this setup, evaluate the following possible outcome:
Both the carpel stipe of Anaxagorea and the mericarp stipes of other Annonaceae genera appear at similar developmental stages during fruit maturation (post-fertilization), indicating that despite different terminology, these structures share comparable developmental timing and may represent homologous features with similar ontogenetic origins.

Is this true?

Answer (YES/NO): NO